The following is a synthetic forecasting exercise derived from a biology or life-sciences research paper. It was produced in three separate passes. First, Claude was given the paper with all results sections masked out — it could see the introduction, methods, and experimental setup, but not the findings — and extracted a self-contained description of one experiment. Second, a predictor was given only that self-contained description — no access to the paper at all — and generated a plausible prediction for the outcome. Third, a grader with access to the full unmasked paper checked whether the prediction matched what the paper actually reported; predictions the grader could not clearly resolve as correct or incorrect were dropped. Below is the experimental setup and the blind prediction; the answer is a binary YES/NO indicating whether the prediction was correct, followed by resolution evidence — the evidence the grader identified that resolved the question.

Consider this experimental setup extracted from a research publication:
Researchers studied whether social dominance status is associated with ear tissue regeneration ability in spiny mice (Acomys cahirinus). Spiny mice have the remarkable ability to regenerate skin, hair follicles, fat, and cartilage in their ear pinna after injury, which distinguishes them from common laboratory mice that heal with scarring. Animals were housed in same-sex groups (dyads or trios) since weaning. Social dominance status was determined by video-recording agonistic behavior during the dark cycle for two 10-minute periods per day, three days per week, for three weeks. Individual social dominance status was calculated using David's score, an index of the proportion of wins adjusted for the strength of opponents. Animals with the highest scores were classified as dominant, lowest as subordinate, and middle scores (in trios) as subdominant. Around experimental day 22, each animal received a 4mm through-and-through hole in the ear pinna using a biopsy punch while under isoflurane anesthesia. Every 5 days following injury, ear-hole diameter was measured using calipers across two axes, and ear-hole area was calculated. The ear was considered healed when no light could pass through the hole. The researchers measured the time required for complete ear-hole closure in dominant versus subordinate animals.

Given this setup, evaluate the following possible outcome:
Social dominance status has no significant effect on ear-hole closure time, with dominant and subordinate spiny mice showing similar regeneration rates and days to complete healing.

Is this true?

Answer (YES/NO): NO